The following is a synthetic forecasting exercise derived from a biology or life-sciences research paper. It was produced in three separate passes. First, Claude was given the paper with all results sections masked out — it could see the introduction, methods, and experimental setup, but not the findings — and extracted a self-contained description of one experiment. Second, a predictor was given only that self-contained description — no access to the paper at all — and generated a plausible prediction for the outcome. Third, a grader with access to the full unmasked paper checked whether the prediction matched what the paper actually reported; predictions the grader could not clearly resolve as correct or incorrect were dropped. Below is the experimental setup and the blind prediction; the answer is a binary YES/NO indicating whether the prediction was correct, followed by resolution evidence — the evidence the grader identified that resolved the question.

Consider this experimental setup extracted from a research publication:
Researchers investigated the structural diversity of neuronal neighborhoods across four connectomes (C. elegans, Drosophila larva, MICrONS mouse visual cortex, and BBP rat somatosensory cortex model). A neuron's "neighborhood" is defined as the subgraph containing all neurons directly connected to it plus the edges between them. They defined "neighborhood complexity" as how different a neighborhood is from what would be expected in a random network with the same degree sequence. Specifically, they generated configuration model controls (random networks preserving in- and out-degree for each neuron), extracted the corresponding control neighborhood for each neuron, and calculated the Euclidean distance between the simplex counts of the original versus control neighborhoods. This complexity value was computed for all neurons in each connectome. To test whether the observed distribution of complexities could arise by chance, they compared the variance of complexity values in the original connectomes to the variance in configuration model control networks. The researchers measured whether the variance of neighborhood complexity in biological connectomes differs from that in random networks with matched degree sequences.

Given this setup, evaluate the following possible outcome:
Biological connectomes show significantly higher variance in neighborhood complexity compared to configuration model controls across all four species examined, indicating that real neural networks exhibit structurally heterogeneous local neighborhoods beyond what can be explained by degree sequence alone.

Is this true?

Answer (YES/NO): YES